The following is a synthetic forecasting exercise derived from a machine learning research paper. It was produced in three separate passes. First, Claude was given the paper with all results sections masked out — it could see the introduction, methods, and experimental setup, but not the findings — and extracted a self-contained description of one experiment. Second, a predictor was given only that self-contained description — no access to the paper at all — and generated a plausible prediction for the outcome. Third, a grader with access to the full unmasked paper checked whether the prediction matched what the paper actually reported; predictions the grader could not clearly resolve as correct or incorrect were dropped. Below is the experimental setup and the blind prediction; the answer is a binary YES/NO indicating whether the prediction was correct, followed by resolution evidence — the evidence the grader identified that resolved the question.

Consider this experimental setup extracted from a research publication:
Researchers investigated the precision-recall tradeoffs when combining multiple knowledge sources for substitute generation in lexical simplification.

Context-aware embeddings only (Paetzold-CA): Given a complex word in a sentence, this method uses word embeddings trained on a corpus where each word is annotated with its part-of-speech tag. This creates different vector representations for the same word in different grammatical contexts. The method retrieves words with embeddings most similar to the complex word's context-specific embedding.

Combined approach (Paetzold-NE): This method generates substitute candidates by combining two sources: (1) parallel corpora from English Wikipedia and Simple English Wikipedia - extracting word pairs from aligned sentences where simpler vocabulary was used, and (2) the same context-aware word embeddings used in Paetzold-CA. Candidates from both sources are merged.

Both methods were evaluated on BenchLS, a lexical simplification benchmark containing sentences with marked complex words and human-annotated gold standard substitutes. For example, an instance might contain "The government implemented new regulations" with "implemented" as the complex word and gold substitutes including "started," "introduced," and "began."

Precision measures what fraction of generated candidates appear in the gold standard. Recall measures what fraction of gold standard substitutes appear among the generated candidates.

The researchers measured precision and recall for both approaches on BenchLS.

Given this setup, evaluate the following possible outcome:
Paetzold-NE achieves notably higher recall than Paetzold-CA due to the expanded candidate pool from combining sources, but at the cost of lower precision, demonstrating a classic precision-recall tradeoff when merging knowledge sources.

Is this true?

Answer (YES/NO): NO